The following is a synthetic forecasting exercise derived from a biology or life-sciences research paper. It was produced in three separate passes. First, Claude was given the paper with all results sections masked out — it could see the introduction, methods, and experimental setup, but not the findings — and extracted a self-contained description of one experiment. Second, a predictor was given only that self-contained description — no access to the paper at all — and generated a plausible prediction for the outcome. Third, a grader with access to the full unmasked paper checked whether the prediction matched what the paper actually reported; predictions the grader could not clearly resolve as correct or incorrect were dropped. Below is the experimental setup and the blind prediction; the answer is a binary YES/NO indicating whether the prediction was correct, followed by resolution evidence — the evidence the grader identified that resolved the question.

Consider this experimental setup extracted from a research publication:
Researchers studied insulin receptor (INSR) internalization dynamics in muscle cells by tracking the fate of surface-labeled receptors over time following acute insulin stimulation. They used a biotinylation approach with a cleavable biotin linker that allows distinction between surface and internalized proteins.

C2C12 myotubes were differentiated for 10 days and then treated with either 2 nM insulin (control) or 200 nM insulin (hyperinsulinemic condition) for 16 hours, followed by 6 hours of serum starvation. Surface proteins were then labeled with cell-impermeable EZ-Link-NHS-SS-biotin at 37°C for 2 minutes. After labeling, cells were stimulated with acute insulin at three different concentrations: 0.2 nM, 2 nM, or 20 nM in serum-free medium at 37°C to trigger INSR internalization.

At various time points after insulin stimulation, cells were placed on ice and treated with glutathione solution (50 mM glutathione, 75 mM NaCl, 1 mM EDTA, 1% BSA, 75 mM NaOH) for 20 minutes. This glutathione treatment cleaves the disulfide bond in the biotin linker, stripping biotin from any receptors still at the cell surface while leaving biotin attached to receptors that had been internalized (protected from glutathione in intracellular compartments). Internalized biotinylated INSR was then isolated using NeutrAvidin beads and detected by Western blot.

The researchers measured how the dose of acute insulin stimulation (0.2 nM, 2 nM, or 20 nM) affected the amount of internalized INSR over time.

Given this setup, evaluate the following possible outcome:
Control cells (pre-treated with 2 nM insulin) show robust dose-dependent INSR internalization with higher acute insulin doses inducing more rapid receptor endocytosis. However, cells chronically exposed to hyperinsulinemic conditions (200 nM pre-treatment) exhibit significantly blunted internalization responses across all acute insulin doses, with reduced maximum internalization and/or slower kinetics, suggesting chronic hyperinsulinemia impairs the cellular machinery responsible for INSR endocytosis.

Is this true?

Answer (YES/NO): NO